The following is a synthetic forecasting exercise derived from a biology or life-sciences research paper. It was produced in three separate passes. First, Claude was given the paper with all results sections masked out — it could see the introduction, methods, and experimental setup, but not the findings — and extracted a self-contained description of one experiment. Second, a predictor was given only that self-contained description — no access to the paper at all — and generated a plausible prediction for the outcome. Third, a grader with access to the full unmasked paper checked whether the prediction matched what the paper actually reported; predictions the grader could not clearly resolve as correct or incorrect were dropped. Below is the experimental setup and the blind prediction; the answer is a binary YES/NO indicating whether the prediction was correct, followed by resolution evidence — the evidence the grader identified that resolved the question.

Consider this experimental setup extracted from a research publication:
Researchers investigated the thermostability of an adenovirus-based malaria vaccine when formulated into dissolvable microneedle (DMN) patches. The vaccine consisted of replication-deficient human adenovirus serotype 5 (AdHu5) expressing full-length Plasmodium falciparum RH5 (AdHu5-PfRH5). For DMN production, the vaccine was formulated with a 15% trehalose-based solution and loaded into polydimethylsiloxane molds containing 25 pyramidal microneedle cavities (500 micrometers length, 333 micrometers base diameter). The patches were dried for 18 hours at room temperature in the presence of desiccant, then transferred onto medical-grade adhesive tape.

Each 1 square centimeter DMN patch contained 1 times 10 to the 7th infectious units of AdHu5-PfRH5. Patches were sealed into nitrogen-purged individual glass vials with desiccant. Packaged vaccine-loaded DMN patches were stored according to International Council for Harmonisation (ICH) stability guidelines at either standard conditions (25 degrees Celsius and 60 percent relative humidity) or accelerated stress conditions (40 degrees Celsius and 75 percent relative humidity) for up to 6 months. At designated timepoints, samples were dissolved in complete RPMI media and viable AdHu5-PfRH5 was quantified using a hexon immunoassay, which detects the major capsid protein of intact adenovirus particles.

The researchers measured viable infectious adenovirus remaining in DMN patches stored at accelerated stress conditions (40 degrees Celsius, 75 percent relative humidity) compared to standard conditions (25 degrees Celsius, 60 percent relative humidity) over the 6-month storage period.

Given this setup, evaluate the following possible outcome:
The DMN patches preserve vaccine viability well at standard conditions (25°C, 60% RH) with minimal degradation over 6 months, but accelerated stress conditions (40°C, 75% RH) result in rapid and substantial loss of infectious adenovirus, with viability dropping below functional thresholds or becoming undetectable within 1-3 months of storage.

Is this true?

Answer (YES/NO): NO